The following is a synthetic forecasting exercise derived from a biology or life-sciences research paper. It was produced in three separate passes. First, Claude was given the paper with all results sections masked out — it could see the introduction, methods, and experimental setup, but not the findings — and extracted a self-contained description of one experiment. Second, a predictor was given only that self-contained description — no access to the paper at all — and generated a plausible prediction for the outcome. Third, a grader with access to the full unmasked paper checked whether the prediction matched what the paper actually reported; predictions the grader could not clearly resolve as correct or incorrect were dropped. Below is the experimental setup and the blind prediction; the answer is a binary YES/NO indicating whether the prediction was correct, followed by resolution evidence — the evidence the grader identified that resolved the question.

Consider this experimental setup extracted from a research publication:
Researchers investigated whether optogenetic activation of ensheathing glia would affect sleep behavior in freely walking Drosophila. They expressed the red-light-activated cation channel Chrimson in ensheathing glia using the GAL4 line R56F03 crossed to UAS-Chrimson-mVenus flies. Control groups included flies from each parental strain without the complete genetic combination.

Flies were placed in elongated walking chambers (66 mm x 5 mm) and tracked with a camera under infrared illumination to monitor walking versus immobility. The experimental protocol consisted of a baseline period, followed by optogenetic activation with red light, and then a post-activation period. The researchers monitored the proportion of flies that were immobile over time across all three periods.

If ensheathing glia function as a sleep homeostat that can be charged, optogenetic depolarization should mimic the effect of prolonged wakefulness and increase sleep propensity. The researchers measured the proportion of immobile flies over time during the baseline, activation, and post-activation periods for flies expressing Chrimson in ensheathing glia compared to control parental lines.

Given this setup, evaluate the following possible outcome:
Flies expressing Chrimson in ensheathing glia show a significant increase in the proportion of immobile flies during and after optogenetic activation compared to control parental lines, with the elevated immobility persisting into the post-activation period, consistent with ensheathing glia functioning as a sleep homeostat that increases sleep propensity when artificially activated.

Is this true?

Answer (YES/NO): YES